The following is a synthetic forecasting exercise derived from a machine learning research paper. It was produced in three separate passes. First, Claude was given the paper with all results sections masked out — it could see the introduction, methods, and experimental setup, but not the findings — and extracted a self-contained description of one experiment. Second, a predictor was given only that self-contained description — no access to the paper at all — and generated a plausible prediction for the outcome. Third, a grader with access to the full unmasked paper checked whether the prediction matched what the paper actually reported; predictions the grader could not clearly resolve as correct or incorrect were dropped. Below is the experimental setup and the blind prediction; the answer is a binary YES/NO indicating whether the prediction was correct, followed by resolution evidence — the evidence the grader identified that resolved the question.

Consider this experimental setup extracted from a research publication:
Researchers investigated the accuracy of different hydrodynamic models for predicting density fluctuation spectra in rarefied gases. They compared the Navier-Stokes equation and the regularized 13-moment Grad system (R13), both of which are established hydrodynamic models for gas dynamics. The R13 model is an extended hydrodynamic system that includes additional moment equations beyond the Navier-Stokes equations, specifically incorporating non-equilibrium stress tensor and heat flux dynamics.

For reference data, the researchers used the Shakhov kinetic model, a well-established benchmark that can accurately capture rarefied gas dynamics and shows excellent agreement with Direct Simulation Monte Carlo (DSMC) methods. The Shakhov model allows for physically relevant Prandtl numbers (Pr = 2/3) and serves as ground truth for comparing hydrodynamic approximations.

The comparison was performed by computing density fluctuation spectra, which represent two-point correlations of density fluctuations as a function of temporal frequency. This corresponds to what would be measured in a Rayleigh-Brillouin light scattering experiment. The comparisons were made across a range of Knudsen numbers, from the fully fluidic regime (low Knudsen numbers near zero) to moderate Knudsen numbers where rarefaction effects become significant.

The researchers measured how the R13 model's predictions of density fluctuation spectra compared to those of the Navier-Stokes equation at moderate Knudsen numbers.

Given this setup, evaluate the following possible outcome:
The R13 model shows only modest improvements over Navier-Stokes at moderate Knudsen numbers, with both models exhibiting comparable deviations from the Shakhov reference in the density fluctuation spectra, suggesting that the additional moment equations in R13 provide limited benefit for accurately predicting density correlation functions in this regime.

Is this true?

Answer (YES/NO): YES